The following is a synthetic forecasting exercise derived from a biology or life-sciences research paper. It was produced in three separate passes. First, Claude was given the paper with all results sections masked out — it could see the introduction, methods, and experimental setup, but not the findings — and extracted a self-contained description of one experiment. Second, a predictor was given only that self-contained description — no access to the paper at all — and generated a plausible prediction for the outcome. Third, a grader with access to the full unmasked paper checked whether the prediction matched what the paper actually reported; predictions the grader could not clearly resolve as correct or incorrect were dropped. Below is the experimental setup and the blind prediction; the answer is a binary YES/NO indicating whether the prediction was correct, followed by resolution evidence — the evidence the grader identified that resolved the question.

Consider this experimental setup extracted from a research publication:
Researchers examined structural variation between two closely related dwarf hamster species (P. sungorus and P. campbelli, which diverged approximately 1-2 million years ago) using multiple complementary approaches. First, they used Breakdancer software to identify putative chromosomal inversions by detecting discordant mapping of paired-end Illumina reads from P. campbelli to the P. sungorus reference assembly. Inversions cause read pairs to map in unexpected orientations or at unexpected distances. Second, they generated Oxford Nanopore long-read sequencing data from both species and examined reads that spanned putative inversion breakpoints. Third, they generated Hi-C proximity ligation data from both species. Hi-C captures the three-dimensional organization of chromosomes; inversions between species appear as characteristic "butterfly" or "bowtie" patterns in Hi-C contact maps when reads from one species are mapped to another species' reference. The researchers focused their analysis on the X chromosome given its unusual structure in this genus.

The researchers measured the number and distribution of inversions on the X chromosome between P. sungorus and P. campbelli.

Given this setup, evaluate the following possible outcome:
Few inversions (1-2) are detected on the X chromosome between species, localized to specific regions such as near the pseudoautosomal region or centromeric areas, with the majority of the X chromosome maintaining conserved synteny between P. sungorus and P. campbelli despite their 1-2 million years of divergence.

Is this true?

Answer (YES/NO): YES